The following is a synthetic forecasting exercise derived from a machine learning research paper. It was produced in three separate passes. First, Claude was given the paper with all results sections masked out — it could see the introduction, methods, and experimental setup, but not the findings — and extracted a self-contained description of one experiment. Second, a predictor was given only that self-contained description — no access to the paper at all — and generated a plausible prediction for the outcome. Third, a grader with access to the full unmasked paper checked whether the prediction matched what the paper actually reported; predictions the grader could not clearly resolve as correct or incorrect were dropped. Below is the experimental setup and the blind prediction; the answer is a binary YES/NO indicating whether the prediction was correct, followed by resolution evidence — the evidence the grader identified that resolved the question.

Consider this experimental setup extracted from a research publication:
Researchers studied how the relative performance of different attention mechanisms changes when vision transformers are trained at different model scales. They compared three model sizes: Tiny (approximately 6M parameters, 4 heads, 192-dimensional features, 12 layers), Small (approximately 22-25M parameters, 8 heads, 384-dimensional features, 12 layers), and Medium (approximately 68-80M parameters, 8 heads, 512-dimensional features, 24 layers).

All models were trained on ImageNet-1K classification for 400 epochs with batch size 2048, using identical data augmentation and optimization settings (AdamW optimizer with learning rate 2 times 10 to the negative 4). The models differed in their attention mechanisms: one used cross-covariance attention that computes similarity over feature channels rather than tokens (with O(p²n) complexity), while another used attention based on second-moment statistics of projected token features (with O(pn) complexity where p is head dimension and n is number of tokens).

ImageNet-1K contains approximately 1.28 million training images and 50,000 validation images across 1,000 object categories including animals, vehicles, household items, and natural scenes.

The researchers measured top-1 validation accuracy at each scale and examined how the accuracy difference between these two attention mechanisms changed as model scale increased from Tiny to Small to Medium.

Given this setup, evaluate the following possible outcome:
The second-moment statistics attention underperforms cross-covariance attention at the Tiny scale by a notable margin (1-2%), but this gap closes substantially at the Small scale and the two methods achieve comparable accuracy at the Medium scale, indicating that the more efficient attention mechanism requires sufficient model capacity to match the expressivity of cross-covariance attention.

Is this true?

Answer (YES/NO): NO